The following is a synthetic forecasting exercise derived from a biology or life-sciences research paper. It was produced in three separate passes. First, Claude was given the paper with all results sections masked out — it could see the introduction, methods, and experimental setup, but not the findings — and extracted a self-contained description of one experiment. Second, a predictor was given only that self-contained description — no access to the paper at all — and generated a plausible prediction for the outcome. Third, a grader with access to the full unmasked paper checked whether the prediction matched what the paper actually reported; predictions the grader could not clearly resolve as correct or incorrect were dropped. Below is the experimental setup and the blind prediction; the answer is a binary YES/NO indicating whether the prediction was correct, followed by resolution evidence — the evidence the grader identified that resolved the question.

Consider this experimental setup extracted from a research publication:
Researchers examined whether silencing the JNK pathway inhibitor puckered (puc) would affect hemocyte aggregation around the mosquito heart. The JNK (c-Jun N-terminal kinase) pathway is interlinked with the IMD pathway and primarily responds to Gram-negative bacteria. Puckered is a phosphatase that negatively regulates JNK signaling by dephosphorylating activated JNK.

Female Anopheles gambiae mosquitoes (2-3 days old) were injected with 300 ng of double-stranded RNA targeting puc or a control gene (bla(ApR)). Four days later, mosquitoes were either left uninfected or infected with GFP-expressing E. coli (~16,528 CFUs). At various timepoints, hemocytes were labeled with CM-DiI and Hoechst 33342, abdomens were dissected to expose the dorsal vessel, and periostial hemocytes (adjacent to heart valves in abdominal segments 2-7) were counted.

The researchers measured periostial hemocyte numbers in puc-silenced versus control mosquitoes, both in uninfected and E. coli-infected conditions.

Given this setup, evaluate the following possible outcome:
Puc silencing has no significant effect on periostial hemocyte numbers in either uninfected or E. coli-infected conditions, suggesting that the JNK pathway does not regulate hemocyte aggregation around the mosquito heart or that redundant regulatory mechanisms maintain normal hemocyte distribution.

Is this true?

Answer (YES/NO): NO